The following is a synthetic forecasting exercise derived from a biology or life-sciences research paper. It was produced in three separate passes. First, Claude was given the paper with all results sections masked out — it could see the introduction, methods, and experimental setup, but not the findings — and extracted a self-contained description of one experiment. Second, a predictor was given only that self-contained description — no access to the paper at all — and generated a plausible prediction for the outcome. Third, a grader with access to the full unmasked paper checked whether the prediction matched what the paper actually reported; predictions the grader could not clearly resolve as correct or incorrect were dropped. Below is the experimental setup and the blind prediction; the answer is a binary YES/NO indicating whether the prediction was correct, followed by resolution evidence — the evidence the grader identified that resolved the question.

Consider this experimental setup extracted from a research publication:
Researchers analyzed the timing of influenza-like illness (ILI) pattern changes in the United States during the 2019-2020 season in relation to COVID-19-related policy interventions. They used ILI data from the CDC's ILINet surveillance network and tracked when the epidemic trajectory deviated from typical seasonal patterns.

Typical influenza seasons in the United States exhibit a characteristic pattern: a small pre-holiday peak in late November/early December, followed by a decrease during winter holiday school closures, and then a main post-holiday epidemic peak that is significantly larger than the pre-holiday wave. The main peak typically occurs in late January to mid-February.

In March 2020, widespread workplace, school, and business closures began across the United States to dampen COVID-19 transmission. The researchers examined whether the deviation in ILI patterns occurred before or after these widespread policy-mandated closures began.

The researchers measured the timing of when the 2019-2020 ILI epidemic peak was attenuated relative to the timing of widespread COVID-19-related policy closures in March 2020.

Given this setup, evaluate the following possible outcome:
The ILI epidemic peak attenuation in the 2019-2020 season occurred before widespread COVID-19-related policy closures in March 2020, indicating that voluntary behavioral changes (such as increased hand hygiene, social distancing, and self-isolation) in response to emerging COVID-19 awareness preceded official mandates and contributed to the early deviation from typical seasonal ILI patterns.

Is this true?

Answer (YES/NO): YES